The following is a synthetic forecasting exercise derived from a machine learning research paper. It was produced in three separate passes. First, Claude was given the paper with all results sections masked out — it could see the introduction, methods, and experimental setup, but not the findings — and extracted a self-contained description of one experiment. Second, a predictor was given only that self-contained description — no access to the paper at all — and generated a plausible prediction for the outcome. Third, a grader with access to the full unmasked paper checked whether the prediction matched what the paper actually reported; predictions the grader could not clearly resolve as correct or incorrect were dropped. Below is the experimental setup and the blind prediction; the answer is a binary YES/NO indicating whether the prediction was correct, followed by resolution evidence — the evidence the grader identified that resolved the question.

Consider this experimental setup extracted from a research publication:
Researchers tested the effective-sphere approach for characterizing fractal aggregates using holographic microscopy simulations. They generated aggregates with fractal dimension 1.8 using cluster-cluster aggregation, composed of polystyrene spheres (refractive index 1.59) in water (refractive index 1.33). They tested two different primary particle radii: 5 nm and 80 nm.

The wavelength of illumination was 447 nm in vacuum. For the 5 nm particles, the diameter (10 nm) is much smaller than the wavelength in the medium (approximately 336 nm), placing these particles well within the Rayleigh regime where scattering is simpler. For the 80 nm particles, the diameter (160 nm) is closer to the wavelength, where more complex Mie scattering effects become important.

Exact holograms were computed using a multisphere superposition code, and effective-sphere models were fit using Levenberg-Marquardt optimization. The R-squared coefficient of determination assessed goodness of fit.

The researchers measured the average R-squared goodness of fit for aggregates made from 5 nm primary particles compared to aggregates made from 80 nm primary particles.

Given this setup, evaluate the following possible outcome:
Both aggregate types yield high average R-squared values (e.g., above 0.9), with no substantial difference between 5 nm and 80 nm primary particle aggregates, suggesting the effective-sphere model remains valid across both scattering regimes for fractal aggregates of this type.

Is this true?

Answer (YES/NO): NO